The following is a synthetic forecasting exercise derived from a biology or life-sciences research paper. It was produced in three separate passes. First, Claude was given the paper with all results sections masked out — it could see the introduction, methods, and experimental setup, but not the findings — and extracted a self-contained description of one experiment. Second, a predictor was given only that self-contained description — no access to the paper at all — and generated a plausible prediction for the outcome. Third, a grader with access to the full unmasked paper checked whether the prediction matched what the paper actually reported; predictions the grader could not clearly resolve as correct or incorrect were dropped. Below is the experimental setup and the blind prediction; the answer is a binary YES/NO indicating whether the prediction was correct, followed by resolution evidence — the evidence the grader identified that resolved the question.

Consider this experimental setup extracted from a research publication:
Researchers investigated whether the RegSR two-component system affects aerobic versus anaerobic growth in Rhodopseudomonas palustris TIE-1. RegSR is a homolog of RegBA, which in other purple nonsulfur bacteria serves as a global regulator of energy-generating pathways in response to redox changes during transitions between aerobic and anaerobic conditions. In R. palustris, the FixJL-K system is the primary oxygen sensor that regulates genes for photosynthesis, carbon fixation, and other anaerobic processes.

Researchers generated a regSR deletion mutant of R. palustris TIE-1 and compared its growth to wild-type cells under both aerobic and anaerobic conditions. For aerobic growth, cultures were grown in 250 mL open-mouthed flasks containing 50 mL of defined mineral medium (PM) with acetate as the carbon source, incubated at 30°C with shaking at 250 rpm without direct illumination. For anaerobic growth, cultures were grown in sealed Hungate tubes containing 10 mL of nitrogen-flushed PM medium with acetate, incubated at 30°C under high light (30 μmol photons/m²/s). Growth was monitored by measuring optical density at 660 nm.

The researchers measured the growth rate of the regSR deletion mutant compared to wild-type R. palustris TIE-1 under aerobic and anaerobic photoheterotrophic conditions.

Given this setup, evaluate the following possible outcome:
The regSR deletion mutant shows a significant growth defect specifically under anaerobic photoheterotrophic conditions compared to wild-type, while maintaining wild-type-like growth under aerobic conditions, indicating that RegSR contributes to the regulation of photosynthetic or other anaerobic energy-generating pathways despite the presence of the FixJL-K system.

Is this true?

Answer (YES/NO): NO